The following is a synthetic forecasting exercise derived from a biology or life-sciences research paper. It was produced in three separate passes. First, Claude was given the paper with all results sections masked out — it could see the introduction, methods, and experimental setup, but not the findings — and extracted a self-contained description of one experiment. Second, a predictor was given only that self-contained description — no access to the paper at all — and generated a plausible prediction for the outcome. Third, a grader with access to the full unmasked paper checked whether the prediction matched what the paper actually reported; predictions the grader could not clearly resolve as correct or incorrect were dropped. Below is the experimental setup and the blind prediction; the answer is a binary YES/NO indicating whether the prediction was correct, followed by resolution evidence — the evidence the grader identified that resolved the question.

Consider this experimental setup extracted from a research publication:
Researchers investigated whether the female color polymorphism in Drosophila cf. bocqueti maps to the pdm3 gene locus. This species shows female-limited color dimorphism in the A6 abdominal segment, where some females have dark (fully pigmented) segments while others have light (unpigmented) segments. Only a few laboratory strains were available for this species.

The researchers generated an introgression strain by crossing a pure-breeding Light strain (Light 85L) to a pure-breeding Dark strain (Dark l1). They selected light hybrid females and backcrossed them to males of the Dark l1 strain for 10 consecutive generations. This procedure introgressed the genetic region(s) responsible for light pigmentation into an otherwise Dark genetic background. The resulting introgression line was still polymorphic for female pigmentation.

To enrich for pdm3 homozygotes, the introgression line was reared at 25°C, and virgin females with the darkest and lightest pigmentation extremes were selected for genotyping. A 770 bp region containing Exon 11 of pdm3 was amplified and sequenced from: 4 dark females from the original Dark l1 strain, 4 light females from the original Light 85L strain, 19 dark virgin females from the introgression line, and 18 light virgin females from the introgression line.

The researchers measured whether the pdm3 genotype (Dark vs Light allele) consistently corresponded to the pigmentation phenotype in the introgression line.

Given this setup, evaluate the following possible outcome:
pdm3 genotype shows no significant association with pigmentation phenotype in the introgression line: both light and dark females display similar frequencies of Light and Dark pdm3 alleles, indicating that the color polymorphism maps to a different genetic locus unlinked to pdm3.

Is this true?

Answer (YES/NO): NO